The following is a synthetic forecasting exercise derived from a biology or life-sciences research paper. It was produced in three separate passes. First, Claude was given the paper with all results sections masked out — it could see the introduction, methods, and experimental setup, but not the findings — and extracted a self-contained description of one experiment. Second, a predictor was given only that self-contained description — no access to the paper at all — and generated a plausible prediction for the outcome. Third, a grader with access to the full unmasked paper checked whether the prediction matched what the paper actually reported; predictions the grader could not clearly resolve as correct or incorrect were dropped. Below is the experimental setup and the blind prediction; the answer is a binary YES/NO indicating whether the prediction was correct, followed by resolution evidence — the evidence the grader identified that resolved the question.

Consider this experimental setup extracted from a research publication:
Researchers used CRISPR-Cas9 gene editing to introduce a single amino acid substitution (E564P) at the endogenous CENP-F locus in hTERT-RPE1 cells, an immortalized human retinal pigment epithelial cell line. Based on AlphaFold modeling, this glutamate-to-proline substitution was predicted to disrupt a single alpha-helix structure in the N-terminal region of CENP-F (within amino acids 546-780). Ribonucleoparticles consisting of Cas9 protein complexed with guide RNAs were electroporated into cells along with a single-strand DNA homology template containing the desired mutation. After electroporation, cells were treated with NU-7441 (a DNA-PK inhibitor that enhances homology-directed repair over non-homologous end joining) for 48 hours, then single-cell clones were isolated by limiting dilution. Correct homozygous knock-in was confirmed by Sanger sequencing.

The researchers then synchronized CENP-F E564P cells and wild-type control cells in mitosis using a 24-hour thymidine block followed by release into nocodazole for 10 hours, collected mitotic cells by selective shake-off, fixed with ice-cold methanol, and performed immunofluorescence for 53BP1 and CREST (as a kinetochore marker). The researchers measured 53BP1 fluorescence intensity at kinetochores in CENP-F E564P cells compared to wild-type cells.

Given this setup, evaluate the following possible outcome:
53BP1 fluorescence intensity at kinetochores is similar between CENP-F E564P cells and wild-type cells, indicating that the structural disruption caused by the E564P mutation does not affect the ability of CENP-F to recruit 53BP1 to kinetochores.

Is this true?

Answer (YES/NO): NO